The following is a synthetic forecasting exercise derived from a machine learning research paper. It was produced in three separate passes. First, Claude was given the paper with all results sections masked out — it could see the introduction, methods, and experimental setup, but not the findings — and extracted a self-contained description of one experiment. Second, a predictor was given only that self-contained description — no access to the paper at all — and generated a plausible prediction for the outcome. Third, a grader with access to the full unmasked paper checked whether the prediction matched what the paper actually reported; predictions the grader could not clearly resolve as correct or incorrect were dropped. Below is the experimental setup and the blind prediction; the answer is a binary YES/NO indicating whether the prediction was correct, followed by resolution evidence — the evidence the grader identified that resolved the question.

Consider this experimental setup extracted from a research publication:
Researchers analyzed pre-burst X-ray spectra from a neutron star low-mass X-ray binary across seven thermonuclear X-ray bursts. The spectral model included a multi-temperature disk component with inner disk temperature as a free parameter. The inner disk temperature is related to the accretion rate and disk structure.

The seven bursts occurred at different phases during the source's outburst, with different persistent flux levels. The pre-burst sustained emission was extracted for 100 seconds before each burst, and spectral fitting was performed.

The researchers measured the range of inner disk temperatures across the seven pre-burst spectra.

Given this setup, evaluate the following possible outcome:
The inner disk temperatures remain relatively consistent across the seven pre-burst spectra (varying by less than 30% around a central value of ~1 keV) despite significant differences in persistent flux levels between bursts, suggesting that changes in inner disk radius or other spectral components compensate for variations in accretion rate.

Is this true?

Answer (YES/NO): NO